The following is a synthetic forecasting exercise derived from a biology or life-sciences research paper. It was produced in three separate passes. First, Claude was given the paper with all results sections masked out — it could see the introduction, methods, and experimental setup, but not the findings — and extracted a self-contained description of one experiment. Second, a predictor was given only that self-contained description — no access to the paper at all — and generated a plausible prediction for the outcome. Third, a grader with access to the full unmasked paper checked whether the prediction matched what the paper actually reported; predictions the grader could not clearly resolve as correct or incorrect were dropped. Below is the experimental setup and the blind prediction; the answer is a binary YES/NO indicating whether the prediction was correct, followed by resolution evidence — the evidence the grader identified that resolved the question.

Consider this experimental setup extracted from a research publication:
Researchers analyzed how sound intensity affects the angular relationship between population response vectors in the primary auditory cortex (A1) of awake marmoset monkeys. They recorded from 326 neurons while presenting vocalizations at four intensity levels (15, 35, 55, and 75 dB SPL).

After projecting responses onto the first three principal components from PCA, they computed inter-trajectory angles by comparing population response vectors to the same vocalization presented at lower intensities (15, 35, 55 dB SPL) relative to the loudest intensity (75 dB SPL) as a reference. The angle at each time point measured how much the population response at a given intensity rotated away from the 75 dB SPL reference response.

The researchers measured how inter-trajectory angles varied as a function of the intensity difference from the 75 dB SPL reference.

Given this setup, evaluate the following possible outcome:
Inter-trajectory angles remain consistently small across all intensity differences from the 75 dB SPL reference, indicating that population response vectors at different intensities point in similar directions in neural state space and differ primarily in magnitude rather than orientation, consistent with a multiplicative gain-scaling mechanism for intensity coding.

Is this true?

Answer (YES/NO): NO